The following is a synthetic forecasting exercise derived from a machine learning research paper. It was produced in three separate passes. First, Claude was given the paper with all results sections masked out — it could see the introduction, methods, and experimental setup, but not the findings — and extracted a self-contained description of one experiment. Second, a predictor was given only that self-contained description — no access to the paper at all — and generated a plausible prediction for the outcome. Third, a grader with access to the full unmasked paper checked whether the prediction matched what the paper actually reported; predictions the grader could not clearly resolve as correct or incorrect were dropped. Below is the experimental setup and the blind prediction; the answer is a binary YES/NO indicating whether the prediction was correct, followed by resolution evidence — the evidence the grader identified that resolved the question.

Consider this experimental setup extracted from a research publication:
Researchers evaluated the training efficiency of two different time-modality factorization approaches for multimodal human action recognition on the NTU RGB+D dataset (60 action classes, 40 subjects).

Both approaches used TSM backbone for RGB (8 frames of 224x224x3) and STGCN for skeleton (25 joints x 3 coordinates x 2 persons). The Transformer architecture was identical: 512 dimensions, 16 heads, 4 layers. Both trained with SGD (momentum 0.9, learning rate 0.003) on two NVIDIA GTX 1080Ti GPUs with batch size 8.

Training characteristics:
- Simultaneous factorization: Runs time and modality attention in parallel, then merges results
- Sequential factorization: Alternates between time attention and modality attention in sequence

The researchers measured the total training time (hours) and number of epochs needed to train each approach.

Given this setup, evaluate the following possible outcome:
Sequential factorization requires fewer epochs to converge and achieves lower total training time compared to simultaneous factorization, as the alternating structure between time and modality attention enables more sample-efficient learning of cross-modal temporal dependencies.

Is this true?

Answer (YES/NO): NO